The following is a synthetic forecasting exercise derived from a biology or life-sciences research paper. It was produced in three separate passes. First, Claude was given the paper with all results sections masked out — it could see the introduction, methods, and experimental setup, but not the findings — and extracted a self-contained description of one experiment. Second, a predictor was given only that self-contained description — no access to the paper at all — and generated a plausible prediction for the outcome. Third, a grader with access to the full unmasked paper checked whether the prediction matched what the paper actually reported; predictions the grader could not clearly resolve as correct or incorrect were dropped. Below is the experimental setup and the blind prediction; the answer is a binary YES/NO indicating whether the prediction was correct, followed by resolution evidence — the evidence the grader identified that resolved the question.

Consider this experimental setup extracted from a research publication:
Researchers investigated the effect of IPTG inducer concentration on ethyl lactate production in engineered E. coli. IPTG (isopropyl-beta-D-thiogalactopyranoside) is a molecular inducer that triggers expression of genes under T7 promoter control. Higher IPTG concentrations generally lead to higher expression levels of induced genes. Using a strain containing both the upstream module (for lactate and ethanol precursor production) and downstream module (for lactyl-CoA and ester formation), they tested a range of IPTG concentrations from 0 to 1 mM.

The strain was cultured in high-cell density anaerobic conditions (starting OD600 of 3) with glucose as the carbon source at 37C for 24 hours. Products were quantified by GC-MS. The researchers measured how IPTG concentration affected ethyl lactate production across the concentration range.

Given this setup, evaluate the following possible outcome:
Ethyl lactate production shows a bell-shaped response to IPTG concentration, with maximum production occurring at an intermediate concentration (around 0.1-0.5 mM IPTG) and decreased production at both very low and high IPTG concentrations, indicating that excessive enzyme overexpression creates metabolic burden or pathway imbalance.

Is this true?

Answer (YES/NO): NO